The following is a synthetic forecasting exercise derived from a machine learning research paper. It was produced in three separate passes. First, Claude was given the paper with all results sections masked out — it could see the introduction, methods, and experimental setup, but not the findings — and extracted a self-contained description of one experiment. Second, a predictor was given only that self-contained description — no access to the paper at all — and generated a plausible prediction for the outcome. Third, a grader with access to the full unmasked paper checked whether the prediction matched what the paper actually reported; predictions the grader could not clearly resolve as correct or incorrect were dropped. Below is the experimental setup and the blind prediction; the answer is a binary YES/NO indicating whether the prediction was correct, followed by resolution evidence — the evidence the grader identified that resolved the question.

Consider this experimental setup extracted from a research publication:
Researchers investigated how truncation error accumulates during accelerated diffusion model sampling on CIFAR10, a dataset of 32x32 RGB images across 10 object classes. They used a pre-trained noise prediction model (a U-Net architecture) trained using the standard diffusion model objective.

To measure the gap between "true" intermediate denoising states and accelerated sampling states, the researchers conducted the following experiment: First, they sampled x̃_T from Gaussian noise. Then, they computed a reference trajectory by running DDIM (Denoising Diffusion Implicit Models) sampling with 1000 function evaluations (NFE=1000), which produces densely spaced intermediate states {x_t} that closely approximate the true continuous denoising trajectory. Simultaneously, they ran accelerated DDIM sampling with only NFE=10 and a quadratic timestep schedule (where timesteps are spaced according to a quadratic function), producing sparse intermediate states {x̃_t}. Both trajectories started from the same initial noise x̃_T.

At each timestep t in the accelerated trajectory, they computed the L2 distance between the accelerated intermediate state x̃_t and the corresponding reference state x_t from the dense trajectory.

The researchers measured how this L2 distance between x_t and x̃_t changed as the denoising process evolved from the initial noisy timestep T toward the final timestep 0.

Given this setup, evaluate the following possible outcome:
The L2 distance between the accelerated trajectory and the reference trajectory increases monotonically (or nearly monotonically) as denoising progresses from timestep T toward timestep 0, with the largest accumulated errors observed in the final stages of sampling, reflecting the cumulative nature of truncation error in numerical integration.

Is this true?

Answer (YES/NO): YES